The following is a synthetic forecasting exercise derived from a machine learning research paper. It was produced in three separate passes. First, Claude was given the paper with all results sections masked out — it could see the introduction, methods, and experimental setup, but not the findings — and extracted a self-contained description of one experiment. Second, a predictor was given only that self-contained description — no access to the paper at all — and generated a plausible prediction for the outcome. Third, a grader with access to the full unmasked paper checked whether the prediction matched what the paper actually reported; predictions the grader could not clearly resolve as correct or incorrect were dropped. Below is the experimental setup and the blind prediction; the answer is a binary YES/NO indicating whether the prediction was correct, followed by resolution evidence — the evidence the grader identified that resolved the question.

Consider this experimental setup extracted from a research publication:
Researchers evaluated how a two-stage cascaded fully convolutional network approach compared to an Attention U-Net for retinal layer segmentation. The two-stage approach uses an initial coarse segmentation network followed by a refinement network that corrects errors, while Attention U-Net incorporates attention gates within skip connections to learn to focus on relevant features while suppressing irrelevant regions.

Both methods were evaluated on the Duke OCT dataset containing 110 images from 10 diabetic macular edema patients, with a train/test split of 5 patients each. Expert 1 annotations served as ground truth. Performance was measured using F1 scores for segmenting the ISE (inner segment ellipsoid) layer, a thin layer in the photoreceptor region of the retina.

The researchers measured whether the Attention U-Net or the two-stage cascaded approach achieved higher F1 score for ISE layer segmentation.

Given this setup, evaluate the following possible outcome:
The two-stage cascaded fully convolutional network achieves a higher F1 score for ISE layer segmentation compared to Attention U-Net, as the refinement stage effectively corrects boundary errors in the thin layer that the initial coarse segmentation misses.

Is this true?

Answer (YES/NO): NO